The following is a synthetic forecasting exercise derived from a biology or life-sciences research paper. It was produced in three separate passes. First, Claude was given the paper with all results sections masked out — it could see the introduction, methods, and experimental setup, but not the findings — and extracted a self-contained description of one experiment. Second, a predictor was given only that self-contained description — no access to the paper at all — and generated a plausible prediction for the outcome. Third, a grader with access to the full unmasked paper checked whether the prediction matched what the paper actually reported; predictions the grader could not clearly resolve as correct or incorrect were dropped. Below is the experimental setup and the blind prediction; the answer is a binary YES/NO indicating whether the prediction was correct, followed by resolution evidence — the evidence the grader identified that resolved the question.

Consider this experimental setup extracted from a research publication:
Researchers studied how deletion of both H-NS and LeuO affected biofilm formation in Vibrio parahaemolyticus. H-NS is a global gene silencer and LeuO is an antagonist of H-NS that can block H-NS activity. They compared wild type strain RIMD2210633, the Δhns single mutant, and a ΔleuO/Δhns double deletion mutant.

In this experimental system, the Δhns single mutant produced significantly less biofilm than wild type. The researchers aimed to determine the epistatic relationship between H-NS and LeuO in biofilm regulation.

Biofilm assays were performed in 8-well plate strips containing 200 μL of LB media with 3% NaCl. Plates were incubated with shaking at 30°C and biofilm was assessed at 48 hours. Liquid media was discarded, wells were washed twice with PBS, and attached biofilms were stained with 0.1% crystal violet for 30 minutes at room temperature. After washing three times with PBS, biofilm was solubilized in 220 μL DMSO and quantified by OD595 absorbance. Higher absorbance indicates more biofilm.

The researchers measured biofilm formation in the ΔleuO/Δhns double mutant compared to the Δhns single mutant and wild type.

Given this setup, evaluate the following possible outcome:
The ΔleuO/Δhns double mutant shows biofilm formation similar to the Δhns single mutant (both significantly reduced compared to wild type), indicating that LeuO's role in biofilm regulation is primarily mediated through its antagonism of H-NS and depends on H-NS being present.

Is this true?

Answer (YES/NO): NO